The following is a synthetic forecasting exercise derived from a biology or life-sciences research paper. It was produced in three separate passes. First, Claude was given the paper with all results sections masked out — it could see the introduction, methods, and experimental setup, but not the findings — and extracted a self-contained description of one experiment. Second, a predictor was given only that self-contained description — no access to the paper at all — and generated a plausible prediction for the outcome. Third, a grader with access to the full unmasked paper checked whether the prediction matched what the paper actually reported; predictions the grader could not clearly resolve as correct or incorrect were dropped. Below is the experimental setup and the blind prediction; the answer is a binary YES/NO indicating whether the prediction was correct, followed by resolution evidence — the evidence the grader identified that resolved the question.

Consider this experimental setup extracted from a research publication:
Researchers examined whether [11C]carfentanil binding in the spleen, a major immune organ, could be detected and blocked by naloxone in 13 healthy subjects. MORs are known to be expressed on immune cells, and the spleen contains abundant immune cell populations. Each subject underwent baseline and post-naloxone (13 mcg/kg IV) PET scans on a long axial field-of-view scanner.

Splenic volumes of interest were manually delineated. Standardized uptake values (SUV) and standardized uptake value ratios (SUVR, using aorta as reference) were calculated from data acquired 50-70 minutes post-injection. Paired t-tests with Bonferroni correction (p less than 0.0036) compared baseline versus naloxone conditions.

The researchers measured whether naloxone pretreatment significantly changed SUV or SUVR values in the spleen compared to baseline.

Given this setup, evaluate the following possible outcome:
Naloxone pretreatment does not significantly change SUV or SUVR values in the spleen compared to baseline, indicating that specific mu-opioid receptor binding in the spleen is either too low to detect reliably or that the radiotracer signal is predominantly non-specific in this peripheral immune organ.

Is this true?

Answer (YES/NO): YES